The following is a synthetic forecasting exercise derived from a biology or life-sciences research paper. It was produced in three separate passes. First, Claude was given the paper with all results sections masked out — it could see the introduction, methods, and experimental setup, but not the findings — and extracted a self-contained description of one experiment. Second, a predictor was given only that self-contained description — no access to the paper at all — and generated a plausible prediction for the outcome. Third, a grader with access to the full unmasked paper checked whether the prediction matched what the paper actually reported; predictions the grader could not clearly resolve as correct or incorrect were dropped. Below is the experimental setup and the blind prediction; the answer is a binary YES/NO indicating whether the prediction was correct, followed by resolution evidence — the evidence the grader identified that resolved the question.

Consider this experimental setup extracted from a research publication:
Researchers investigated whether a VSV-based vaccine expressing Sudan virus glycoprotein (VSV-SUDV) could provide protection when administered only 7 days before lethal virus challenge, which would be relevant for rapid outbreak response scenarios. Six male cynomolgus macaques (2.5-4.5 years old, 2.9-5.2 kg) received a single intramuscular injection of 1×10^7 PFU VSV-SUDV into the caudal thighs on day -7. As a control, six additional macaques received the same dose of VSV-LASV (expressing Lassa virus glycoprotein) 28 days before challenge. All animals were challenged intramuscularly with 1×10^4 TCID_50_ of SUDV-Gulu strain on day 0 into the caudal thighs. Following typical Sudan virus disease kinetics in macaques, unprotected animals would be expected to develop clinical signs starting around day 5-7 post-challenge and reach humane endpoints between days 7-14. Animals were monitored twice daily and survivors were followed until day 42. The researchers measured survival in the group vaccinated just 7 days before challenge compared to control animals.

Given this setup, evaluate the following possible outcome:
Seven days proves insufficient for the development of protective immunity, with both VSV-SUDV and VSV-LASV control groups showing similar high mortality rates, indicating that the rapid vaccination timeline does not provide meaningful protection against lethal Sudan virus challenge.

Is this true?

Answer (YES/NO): NO